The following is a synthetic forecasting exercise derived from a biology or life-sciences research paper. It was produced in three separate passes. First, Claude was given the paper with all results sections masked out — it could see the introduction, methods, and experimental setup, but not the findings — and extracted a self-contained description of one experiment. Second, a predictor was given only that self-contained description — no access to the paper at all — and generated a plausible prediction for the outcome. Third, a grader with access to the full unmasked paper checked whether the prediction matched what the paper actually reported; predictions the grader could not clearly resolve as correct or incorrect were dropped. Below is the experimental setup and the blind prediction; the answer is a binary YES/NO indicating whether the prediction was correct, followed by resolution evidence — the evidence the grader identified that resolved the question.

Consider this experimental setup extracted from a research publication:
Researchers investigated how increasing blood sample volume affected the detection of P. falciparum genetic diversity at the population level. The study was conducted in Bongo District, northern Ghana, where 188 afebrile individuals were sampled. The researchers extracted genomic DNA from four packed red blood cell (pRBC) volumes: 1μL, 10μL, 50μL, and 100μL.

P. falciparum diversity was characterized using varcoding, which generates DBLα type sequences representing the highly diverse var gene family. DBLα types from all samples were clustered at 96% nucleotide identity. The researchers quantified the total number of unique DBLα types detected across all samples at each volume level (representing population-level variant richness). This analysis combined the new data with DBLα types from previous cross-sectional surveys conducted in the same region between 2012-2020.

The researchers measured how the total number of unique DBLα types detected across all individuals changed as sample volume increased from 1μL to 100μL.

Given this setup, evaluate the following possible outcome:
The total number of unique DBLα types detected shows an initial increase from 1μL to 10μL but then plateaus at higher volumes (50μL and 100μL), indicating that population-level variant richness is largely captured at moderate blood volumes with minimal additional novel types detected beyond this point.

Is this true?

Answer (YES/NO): NO